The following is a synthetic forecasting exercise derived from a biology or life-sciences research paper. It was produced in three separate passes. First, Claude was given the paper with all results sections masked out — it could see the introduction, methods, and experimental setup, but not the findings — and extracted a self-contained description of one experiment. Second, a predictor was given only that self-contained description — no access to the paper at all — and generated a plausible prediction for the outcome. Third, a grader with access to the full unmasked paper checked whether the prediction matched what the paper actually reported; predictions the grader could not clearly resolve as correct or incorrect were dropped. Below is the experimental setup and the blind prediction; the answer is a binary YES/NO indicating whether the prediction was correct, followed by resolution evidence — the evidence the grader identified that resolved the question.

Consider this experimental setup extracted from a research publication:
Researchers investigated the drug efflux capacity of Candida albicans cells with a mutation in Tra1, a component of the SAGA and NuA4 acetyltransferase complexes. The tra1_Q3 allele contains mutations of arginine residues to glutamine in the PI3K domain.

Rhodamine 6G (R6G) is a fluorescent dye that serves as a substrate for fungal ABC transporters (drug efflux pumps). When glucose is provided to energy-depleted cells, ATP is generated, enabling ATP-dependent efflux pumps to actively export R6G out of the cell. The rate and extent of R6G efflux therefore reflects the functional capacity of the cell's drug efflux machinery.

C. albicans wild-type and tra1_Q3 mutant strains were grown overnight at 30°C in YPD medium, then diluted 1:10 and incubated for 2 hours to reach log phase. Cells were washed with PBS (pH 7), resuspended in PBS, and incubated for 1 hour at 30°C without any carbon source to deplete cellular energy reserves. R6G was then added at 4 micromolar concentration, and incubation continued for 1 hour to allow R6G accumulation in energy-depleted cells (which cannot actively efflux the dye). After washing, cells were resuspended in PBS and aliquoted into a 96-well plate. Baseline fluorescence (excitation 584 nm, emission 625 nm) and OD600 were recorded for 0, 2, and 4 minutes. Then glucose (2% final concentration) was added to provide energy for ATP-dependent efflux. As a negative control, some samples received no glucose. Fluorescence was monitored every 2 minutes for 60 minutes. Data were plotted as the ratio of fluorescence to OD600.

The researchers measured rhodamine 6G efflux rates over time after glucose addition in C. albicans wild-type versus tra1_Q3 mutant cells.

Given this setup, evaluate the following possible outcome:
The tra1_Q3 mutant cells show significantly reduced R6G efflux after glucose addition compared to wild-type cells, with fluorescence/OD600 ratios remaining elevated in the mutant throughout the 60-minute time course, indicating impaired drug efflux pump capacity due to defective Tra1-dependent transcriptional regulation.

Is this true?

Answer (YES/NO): NO